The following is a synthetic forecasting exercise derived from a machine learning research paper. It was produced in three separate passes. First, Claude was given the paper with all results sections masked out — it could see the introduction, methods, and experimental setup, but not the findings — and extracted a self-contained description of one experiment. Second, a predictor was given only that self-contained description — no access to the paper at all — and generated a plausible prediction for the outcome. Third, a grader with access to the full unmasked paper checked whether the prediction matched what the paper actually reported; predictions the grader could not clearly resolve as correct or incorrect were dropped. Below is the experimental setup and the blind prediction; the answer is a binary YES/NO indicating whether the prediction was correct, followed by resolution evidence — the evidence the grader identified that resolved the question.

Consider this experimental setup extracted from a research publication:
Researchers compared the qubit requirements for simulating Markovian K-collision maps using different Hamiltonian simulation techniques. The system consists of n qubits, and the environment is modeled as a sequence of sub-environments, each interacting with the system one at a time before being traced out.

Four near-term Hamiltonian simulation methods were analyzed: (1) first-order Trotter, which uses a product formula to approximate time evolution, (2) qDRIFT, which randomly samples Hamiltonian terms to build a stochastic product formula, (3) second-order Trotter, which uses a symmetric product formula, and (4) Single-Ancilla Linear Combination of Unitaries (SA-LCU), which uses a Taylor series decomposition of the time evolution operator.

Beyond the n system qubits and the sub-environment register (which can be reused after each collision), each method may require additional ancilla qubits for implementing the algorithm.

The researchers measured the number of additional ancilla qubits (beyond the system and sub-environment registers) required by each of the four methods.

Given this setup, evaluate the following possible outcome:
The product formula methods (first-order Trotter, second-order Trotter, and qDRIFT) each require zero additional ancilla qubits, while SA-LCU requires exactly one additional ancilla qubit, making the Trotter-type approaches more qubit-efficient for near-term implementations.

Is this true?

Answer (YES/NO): YES